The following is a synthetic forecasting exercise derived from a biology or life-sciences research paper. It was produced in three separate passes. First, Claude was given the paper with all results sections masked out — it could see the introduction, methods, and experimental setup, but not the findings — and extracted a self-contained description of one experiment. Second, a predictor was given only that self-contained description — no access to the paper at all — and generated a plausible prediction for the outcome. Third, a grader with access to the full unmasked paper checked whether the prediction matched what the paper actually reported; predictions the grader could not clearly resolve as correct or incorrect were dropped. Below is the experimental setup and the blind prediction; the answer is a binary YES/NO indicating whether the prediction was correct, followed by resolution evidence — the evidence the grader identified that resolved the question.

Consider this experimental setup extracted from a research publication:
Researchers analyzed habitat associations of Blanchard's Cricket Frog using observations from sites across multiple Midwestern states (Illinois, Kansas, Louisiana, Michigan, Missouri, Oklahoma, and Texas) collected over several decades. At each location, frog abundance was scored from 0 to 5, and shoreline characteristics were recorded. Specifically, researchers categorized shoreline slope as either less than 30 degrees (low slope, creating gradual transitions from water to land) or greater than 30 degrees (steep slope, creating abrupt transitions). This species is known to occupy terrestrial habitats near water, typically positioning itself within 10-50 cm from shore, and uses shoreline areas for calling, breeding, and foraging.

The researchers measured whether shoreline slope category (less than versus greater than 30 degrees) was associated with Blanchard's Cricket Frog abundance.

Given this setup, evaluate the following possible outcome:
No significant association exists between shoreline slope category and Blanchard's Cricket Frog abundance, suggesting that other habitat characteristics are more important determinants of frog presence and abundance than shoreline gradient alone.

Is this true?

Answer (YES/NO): NO